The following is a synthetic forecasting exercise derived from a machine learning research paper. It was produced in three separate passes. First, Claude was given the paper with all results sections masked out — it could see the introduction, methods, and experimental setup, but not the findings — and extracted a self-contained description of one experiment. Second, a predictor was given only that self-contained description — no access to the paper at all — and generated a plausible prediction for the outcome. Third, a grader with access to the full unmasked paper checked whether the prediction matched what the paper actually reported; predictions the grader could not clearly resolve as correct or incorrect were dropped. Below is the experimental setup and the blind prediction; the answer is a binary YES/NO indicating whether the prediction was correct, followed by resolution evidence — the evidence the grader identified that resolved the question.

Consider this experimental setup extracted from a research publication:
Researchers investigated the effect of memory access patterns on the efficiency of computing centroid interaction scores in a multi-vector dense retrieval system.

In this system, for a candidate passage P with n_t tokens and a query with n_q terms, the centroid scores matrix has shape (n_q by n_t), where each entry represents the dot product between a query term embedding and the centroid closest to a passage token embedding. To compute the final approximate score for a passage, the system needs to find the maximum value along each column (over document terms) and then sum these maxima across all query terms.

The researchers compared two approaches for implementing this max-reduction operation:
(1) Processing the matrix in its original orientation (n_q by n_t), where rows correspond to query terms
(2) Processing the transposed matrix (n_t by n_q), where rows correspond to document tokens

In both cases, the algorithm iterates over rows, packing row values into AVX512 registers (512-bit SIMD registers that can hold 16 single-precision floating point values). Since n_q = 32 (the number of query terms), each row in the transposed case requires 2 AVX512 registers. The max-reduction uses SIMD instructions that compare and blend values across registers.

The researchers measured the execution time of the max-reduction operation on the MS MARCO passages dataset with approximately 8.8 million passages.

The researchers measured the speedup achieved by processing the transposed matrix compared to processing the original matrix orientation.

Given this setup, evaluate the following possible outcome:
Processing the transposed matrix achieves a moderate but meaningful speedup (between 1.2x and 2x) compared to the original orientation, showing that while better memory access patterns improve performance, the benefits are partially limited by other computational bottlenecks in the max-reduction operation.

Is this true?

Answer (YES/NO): NO